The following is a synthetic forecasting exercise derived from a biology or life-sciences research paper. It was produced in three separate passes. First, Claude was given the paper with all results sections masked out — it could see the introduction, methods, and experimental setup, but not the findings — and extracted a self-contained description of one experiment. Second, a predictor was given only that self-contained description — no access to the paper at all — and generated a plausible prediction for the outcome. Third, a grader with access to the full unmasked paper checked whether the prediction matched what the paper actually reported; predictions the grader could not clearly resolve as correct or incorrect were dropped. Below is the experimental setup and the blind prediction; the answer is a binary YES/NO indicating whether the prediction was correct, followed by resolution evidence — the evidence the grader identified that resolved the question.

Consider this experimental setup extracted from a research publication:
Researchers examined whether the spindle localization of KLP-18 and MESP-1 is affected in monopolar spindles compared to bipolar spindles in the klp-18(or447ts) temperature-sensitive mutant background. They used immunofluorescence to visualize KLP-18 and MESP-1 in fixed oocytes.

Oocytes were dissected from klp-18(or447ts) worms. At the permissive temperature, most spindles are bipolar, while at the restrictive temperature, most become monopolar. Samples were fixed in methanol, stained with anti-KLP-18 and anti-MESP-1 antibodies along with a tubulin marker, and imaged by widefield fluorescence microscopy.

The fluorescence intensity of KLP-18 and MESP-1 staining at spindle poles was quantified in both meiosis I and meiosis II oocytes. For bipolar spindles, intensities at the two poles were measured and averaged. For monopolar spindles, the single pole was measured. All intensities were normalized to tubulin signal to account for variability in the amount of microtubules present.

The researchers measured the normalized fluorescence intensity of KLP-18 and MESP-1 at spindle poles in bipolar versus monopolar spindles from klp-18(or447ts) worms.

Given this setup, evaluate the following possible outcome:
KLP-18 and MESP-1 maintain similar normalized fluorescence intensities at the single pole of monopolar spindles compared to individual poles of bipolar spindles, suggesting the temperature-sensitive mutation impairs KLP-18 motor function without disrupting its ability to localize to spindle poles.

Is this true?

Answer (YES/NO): YES